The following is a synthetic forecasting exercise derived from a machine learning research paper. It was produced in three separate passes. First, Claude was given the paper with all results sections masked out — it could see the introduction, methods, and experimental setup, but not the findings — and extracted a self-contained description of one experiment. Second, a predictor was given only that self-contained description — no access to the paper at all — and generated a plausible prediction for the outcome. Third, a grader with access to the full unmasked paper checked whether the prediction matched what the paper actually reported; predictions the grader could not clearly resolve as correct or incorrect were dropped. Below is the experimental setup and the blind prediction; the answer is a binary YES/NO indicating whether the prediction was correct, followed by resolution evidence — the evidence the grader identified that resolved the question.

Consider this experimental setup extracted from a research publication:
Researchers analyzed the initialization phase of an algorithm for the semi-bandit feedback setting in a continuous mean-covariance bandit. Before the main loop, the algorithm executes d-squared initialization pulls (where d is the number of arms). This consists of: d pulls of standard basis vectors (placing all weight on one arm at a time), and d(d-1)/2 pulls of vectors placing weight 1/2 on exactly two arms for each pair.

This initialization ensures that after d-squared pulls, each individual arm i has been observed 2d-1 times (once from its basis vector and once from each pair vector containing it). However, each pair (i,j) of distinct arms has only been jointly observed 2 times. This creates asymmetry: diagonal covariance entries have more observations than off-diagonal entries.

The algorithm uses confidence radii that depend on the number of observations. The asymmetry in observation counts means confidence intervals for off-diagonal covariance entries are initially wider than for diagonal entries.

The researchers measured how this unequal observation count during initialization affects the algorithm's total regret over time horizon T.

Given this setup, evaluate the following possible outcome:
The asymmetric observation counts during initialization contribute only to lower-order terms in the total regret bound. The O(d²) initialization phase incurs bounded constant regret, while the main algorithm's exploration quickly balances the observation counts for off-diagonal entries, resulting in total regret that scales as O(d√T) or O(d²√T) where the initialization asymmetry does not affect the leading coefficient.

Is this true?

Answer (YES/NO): NO